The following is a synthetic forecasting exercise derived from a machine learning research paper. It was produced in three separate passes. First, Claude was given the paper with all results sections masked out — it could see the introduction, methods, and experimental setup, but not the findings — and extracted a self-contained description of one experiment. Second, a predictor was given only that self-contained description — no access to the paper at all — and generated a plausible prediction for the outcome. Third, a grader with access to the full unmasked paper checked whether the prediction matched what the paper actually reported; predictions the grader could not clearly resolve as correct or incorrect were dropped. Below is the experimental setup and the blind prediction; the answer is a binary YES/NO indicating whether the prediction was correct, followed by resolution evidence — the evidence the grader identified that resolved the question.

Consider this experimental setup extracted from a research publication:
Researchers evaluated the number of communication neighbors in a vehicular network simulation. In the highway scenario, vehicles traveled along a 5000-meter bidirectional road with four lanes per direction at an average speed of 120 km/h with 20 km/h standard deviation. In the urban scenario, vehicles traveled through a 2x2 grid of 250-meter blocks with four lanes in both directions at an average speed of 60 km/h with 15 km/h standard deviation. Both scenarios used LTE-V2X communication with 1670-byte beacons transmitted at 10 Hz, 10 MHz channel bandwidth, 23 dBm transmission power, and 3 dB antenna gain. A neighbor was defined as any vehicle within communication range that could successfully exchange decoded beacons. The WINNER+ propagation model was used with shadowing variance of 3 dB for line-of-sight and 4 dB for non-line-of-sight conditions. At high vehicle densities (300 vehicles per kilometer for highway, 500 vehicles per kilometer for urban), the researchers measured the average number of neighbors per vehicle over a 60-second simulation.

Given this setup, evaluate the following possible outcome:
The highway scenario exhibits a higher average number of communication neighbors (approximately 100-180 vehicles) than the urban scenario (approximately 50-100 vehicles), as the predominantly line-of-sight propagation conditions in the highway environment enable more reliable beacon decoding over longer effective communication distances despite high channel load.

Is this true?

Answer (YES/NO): NO